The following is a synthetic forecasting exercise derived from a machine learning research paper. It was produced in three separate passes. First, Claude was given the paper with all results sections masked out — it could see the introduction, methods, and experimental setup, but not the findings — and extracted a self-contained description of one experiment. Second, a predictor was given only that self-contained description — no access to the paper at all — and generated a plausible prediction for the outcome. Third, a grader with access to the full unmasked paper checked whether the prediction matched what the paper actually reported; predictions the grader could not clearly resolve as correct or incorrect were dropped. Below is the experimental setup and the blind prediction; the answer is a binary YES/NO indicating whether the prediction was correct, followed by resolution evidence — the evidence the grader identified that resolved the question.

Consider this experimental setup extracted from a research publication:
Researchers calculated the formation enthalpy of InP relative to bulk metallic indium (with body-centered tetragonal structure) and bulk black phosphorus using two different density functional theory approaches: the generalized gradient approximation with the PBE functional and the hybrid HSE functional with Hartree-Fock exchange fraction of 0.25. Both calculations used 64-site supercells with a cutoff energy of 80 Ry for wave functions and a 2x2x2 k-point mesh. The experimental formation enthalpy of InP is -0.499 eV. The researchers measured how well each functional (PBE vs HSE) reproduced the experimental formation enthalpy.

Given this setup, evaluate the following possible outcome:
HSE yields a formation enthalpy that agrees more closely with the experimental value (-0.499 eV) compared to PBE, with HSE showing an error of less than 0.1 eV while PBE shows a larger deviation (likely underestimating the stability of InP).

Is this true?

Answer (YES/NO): NO